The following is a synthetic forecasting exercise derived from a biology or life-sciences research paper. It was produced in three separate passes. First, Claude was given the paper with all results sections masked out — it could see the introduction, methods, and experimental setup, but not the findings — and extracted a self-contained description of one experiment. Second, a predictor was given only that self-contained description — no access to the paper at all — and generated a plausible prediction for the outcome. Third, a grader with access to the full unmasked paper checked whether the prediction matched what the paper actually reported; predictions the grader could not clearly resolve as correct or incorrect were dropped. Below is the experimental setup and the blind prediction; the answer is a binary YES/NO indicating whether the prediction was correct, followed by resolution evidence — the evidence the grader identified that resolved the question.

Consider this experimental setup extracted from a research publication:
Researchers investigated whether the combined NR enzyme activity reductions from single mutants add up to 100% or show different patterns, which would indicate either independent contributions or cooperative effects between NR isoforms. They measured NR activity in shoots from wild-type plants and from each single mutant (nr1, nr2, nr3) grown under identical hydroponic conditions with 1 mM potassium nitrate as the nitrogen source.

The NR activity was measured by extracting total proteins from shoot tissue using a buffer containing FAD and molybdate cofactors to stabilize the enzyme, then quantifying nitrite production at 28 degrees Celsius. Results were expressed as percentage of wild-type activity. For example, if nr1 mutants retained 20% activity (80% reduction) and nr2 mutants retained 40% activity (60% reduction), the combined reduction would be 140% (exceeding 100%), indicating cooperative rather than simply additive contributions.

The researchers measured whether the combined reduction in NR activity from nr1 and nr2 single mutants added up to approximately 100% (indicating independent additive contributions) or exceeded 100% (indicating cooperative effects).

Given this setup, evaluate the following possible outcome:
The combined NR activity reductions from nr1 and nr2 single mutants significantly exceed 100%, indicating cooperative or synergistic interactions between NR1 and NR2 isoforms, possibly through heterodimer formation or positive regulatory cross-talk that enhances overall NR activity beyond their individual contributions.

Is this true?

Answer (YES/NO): YES